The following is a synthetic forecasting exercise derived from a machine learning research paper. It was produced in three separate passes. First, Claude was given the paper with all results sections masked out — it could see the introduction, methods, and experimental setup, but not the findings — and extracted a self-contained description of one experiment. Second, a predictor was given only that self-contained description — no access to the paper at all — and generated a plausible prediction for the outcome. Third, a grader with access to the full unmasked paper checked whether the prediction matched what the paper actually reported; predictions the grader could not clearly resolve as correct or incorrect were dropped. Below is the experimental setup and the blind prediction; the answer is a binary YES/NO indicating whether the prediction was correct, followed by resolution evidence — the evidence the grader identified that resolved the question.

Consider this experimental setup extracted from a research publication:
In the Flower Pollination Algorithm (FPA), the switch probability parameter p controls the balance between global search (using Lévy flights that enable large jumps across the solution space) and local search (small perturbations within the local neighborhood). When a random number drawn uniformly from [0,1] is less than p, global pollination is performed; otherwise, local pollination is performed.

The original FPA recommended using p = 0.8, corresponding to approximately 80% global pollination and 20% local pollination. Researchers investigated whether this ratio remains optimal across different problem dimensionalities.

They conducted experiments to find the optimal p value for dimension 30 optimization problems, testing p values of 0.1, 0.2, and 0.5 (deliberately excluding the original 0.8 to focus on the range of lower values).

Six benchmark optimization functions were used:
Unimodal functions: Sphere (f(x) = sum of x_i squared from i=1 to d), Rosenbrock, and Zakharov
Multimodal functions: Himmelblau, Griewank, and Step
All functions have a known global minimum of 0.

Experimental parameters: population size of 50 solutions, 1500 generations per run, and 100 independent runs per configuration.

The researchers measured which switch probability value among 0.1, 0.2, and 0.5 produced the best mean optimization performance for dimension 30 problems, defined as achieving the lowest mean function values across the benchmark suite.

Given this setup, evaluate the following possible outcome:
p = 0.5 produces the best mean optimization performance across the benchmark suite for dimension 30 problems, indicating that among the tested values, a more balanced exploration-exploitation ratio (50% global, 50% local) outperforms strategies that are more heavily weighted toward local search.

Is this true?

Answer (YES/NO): NO